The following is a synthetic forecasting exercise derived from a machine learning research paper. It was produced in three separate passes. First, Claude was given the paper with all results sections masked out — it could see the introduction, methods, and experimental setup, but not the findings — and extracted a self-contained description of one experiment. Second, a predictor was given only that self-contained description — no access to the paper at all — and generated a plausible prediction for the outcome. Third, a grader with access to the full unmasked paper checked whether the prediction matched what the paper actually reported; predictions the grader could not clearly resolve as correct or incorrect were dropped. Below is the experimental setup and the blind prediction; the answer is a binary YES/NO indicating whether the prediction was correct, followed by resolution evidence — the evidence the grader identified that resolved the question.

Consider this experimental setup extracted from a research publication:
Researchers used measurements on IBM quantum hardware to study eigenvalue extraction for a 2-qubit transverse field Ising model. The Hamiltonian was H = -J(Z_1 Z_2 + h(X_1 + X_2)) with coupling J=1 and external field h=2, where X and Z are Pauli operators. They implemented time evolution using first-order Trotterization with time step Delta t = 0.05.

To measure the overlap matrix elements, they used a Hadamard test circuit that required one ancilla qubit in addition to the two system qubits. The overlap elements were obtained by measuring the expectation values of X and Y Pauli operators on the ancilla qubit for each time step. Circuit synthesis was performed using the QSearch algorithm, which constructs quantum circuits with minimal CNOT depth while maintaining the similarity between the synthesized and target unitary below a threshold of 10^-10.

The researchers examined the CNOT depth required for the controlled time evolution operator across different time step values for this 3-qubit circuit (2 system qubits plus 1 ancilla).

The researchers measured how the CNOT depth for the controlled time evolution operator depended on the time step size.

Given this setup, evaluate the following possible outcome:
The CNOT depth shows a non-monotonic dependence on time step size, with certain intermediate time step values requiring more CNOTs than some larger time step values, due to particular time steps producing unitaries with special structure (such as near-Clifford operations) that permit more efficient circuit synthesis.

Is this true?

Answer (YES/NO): NO